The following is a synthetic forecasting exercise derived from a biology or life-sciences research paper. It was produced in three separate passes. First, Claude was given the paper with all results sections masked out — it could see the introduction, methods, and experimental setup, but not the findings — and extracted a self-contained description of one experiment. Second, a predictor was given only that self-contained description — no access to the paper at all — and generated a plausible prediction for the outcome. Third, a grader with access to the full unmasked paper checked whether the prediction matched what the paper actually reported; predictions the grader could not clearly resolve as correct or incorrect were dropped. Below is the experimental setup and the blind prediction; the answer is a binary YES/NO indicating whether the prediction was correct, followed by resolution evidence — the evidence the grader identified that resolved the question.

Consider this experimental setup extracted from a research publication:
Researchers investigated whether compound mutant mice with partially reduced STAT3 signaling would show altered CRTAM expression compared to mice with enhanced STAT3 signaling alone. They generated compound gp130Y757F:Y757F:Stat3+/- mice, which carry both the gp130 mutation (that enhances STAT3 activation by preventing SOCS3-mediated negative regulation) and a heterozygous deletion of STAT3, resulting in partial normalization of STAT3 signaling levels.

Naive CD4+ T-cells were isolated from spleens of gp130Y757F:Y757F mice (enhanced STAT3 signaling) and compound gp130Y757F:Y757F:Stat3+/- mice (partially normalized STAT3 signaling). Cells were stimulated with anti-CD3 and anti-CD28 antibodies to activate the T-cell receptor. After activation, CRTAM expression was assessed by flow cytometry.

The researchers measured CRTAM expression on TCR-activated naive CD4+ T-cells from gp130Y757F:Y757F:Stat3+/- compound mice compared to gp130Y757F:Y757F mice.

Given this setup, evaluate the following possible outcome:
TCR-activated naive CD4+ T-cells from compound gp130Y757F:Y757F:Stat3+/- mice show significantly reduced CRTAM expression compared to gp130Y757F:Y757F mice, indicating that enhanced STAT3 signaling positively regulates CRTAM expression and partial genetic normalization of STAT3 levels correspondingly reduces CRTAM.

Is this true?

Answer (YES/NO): NO